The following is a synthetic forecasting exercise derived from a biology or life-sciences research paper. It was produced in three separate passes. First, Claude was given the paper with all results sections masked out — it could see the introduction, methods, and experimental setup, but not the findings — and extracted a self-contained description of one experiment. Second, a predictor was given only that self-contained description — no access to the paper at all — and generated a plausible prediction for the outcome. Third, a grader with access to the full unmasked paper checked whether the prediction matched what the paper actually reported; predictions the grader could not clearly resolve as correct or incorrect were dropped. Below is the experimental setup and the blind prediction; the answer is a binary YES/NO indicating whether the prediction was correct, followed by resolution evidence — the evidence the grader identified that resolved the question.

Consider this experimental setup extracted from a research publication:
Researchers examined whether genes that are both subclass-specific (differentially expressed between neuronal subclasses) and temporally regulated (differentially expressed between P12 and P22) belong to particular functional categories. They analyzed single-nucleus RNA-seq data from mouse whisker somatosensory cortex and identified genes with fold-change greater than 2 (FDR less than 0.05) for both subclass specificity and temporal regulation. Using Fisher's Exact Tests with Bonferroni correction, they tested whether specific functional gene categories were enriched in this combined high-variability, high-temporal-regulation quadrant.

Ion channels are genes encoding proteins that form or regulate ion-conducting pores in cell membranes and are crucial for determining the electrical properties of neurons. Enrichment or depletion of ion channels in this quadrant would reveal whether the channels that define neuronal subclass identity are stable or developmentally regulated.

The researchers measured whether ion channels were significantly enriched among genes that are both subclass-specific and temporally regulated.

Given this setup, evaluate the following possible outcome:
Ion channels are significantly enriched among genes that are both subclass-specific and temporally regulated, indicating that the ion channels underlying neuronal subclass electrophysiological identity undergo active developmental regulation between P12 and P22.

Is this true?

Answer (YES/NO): YES